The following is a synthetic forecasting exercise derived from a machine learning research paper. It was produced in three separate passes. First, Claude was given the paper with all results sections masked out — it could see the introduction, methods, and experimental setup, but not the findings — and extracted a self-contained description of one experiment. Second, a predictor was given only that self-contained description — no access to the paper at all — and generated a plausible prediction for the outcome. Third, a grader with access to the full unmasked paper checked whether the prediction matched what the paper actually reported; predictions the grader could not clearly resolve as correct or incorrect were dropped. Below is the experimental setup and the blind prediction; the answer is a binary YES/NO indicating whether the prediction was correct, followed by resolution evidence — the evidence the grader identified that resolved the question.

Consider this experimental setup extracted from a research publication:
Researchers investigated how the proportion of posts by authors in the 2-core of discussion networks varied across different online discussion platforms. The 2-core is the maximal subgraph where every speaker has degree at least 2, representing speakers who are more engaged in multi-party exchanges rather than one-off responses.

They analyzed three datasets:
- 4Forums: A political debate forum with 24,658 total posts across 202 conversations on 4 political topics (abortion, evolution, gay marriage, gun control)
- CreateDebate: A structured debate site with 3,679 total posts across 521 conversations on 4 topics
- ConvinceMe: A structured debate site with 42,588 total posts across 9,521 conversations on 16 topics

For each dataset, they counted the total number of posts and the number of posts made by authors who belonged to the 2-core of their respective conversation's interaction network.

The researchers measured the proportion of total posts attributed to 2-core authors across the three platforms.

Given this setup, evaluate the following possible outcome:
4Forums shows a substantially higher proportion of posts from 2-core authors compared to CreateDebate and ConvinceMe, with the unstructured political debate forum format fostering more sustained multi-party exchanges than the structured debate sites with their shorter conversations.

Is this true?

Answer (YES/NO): YES